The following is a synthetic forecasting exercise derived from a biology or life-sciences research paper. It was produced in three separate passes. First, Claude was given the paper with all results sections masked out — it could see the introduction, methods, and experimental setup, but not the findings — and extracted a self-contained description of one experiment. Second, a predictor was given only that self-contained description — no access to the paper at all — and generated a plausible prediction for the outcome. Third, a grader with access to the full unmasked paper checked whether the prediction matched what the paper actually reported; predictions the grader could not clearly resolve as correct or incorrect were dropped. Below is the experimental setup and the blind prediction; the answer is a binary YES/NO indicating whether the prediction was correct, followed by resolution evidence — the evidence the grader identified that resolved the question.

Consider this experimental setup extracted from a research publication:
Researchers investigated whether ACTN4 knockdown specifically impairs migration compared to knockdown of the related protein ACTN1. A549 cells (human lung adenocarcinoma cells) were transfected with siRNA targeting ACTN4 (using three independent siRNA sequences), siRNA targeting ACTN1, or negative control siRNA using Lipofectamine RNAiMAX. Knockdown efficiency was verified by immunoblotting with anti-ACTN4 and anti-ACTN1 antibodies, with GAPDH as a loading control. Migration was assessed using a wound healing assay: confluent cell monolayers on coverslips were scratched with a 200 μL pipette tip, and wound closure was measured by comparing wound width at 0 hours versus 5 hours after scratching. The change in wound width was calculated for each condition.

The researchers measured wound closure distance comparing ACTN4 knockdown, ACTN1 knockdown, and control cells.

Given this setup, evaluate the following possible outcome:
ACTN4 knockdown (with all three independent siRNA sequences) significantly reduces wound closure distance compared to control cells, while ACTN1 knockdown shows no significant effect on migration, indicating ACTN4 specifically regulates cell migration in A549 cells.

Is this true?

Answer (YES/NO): YES